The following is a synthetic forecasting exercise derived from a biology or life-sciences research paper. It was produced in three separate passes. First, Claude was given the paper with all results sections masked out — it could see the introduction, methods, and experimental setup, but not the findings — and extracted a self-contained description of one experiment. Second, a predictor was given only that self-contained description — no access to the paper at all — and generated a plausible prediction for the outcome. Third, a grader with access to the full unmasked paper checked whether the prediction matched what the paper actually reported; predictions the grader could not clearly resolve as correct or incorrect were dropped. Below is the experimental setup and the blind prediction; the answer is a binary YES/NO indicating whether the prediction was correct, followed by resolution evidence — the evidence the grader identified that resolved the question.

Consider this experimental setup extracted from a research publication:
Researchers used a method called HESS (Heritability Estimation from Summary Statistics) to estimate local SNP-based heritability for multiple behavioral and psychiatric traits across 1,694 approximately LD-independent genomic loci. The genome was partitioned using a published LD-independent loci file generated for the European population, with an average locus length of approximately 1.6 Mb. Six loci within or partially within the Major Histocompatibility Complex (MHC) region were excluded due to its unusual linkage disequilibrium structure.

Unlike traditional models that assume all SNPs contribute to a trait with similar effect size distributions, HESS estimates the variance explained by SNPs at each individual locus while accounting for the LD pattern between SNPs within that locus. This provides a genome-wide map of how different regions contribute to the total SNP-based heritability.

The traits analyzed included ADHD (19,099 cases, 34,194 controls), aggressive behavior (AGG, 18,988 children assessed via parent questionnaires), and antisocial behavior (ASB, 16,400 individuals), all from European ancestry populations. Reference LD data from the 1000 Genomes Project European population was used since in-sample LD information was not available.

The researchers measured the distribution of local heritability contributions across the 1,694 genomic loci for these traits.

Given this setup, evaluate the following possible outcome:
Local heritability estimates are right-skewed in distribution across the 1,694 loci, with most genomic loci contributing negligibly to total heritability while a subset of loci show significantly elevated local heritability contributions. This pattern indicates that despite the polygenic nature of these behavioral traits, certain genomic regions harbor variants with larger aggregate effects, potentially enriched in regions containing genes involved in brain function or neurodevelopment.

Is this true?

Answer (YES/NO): NO